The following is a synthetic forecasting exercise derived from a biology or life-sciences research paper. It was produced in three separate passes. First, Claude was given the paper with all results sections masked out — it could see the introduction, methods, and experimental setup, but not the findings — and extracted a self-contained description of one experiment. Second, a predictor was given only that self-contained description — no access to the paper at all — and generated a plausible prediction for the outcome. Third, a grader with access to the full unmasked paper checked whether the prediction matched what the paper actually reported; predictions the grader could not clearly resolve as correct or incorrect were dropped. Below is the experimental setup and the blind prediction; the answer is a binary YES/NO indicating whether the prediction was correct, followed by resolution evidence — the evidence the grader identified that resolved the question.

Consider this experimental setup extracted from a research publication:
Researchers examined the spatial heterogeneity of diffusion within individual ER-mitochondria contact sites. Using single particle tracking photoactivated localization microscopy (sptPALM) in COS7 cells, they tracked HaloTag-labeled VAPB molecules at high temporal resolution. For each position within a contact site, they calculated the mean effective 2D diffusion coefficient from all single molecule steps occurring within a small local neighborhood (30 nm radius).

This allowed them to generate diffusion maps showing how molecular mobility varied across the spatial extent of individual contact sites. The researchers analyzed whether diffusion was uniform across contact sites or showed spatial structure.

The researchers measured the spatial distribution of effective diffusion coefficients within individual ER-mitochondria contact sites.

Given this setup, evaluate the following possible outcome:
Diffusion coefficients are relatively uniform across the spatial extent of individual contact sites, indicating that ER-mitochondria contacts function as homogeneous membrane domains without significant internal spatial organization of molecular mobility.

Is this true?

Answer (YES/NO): NO